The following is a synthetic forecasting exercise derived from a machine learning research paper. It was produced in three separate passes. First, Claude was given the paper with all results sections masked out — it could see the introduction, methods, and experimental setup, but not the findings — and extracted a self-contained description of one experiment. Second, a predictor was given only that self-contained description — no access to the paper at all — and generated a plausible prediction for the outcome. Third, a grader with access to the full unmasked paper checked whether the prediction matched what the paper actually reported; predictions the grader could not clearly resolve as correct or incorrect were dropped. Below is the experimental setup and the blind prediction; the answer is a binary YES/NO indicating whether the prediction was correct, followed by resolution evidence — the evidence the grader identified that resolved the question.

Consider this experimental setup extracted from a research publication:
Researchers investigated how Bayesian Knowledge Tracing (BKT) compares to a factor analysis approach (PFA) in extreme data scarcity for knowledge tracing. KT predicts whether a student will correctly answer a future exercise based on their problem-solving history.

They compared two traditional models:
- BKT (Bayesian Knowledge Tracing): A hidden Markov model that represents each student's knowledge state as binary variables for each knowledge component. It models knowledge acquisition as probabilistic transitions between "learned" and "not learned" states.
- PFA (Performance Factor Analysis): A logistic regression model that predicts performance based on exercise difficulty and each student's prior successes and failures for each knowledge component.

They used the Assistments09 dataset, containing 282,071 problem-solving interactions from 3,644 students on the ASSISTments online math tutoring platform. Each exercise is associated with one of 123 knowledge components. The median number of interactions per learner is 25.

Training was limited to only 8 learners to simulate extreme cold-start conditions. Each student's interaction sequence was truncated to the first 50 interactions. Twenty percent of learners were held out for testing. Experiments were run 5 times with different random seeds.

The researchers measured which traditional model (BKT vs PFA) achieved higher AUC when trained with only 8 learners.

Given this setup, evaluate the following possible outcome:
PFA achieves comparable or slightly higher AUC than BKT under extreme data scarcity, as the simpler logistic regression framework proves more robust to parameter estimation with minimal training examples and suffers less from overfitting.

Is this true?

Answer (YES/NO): NO